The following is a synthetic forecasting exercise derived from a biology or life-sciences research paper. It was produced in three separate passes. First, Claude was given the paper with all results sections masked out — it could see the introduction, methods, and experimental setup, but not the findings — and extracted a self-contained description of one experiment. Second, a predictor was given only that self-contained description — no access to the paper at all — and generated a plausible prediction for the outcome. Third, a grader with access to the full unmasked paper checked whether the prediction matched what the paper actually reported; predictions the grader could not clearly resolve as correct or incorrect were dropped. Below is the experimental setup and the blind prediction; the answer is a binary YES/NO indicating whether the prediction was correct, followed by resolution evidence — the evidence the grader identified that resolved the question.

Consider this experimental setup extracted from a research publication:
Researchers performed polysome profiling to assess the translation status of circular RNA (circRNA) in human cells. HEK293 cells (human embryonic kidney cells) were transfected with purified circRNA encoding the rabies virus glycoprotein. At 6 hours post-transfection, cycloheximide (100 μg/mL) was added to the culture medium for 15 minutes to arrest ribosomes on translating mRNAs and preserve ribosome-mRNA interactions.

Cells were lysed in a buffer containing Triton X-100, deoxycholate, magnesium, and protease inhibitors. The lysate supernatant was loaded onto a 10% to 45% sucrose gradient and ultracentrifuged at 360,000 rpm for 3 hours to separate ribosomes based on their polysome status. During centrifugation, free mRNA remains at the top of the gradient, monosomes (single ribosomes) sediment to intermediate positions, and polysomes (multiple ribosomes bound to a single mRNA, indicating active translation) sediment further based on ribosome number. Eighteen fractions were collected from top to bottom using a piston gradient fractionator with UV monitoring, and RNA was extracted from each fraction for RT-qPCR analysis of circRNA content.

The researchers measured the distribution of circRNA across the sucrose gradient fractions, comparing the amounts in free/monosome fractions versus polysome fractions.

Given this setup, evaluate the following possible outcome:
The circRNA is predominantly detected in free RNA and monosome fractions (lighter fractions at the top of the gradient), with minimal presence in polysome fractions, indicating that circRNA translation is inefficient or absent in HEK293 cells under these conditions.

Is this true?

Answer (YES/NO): NO